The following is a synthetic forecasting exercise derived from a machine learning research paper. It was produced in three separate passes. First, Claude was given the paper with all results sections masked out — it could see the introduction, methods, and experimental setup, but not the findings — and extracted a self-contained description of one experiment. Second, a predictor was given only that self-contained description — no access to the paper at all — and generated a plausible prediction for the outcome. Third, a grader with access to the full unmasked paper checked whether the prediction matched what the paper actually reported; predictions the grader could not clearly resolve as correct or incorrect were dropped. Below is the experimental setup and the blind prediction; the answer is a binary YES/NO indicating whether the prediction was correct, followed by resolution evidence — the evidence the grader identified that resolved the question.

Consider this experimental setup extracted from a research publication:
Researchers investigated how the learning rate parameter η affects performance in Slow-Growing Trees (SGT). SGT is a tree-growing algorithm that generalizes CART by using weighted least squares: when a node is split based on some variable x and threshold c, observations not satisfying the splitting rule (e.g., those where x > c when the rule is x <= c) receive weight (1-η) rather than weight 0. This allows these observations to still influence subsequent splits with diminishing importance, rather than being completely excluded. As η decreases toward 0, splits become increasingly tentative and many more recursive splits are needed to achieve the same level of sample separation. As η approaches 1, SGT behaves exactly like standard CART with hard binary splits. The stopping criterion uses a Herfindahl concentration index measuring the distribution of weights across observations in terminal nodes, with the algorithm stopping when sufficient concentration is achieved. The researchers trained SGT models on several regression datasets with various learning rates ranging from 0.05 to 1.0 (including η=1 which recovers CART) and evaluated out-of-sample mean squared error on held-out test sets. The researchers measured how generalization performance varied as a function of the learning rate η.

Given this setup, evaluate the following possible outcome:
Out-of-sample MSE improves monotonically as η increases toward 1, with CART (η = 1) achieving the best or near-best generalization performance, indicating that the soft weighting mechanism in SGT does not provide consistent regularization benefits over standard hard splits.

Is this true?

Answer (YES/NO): NO